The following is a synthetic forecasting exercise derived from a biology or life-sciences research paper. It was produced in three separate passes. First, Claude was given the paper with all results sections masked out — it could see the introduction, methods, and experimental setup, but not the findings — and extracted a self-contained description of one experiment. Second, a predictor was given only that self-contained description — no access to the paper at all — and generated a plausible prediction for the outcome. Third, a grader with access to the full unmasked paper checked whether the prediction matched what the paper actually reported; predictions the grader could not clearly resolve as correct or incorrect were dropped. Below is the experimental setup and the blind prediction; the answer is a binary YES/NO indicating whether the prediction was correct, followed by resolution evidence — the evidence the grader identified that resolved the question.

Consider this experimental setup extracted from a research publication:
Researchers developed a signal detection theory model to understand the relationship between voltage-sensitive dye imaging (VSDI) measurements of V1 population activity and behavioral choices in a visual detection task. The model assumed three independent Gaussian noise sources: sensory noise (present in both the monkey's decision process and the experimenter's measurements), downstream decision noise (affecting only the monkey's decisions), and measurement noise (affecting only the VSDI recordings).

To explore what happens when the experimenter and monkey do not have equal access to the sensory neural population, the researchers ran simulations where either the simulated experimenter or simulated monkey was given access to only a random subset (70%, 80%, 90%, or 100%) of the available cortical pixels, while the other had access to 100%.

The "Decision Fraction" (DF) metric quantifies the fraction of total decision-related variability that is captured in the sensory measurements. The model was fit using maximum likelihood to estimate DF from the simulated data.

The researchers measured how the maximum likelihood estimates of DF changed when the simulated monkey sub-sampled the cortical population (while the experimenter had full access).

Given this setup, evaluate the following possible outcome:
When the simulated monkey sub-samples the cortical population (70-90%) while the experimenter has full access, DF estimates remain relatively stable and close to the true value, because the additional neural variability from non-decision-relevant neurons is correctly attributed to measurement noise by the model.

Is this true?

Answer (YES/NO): NO